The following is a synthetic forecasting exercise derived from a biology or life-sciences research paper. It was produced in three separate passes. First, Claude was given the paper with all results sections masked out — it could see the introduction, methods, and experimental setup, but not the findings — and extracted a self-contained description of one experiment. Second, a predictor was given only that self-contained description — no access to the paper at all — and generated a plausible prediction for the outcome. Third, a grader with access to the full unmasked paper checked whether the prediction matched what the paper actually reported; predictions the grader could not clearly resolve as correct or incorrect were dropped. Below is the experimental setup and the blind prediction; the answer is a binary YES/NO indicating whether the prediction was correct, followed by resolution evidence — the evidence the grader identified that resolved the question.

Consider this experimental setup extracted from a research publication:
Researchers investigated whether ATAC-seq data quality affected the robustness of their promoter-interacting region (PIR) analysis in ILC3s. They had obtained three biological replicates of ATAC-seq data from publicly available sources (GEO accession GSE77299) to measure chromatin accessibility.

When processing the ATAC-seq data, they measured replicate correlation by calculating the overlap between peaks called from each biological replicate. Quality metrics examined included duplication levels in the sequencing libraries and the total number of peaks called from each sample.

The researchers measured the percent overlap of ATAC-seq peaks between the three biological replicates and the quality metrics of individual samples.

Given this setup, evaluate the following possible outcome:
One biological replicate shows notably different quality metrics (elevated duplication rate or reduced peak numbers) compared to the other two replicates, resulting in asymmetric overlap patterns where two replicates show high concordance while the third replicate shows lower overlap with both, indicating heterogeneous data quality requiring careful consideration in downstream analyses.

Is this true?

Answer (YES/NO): NO